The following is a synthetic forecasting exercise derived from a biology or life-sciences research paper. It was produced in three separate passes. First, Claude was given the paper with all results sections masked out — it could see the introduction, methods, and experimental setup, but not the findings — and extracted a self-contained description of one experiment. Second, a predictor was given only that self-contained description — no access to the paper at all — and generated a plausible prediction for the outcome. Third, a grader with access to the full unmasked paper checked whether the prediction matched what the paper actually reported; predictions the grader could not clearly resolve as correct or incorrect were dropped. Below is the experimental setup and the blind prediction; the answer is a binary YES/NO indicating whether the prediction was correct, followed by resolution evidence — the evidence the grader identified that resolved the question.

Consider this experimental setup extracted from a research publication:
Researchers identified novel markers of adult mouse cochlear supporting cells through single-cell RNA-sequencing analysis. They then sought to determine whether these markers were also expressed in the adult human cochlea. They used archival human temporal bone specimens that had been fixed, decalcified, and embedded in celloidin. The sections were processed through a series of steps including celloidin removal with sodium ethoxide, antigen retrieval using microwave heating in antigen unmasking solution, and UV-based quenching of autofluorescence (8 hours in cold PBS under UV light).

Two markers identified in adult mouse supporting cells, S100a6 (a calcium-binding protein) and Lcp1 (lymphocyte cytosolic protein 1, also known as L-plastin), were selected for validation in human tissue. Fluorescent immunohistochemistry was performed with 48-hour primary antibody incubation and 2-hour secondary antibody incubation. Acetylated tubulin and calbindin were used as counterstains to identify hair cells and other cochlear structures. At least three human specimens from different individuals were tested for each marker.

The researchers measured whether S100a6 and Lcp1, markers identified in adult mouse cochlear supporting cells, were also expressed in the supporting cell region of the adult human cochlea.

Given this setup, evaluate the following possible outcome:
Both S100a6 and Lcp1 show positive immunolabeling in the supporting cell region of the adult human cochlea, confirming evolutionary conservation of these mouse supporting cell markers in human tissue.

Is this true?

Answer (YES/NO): YES